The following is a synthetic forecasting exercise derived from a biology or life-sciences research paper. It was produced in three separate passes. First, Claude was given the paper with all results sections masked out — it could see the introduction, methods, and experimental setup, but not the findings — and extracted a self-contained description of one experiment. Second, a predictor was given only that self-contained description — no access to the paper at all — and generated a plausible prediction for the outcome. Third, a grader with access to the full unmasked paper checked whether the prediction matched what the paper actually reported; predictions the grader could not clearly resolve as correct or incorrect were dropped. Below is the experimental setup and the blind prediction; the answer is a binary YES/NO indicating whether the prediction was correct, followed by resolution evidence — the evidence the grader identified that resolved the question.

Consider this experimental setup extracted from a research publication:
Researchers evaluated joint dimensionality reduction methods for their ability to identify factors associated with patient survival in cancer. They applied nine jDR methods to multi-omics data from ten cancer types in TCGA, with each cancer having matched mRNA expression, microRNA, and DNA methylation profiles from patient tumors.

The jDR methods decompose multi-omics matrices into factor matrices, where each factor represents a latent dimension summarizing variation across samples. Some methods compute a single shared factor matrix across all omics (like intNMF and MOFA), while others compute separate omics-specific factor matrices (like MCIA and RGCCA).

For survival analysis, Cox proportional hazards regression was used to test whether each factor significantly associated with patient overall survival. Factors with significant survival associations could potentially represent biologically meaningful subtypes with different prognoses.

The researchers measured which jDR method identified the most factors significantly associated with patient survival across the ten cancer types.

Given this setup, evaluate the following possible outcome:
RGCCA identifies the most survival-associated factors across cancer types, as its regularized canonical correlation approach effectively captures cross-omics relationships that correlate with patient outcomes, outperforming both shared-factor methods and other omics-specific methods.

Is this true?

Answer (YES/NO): NO